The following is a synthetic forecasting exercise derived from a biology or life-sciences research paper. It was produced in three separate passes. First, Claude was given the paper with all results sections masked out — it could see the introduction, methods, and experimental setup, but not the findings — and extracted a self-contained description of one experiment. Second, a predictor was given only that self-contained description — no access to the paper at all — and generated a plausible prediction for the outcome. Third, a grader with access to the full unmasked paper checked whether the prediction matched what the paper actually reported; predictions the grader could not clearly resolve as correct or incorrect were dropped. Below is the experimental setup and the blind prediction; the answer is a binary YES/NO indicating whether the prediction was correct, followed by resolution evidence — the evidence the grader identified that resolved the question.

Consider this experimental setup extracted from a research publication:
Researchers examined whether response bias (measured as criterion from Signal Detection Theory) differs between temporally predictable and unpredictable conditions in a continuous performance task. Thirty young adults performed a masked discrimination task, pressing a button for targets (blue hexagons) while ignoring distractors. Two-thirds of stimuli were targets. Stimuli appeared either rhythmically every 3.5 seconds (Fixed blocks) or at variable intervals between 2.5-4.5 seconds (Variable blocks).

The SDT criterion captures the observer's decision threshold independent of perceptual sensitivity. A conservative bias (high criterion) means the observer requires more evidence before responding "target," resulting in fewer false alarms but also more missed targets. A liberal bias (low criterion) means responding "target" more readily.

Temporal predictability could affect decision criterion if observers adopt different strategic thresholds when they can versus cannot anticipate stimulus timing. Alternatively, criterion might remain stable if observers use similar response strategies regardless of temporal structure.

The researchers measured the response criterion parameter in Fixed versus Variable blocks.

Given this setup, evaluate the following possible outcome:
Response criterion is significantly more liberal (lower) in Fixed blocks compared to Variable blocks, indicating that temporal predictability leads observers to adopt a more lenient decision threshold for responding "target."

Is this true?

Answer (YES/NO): NO